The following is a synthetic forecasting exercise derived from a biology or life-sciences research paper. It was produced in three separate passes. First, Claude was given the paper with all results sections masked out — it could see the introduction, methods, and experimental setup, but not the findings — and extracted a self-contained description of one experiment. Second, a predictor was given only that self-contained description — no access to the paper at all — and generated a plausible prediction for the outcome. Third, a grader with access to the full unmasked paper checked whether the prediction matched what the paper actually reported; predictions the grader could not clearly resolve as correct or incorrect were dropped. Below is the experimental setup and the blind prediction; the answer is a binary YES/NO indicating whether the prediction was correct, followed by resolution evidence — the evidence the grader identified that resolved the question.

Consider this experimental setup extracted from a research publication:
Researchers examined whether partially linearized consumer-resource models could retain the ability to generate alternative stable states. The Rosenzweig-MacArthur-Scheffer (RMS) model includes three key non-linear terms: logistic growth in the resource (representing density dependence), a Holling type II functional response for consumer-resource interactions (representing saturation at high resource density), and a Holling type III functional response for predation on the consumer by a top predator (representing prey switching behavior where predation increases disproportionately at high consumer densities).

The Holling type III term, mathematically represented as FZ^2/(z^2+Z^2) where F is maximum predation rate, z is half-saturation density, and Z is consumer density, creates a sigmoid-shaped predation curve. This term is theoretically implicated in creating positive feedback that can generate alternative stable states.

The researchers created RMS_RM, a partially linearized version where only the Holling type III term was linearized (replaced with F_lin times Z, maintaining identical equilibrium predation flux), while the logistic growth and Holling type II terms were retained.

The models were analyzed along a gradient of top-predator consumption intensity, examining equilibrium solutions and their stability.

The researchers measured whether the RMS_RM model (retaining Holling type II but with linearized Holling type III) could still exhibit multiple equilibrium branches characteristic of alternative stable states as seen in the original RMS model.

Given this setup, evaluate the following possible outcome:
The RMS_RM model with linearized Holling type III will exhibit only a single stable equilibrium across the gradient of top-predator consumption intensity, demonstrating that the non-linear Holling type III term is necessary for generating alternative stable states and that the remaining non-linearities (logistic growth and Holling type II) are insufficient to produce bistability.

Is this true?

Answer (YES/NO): NO